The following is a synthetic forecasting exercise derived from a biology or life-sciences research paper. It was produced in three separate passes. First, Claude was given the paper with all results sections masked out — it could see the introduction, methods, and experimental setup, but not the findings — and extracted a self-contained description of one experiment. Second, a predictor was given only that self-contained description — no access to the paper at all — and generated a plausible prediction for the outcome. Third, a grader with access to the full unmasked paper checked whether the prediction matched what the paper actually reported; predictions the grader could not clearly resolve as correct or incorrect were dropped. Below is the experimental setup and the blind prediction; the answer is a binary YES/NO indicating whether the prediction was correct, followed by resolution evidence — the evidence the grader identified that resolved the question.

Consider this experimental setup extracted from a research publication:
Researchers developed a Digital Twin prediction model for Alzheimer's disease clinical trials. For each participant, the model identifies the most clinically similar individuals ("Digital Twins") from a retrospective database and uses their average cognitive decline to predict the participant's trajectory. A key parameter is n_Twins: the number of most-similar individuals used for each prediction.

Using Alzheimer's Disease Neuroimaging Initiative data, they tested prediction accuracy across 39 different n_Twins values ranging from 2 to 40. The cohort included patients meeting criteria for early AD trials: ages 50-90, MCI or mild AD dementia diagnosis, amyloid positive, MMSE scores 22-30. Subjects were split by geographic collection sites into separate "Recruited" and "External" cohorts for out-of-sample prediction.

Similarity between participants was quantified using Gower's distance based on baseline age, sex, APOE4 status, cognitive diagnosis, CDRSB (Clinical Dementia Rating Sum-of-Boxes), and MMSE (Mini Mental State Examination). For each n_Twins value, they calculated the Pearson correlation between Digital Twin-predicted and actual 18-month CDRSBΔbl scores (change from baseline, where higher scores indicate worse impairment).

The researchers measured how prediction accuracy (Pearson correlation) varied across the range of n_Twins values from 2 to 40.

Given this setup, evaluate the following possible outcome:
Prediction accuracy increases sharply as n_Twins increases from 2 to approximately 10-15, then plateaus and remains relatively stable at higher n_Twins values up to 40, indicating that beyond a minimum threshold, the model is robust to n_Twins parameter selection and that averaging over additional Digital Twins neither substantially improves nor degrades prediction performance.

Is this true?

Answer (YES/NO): NO